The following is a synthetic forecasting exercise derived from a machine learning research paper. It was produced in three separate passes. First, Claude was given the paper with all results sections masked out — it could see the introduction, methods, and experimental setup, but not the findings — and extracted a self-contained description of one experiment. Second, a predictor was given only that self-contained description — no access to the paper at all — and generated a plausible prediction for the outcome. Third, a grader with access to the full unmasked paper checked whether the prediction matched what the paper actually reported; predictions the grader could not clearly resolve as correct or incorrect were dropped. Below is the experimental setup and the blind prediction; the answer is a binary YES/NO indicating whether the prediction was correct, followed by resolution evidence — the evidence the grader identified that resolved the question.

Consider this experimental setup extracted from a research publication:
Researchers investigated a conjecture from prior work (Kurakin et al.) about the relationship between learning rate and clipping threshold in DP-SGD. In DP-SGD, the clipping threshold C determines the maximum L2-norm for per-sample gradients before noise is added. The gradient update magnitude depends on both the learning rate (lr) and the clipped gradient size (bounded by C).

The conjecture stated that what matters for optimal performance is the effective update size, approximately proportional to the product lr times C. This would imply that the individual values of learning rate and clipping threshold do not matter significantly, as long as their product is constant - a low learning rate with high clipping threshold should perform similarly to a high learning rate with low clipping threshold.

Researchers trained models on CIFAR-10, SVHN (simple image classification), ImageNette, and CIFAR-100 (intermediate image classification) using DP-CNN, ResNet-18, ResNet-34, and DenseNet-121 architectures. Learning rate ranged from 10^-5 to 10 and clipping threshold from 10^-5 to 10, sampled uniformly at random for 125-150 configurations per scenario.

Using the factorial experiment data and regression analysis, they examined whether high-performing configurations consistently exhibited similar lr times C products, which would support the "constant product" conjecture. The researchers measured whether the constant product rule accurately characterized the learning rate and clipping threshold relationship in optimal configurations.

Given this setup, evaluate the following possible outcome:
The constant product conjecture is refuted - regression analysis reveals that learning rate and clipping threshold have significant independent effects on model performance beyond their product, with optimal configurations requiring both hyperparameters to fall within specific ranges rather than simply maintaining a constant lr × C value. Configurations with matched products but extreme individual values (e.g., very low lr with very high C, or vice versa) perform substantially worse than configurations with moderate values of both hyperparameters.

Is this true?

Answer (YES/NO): NO